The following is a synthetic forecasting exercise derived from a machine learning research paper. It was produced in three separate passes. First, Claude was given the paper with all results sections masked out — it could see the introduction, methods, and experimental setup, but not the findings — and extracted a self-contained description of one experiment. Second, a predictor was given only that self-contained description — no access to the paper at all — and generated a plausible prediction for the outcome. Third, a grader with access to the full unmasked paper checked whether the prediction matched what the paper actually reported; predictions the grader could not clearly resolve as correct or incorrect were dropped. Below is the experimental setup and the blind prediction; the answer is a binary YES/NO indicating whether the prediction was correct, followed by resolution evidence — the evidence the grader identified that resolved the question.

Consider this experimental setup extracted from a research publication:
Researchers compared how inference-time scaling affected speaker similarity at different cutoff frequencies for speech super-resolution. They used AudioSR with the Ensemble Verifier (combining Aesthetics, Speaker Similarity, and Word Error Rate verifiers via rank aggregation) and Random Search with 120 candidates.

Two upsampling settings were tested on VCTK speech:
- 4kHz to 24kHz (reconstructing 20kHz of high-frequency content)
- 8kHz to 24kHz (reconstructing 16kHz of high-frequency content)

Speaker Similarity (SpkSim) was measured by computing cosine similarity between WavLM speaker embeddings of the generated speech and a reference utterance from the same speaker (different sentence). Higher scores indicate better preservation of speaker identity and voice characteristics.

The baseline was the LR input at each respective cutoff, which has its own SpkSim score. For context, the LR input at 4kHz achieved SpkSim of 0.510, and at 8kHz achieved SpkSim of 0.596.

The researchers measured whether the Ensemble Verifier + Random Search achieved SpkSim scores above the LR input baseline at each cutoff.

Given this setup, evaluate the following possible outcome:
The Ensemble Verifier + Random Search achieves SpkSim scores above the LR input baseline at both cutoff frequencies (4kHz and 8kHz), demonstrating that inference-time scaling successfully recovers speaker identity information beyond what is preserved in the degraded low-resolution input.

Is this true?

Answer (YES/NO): YES